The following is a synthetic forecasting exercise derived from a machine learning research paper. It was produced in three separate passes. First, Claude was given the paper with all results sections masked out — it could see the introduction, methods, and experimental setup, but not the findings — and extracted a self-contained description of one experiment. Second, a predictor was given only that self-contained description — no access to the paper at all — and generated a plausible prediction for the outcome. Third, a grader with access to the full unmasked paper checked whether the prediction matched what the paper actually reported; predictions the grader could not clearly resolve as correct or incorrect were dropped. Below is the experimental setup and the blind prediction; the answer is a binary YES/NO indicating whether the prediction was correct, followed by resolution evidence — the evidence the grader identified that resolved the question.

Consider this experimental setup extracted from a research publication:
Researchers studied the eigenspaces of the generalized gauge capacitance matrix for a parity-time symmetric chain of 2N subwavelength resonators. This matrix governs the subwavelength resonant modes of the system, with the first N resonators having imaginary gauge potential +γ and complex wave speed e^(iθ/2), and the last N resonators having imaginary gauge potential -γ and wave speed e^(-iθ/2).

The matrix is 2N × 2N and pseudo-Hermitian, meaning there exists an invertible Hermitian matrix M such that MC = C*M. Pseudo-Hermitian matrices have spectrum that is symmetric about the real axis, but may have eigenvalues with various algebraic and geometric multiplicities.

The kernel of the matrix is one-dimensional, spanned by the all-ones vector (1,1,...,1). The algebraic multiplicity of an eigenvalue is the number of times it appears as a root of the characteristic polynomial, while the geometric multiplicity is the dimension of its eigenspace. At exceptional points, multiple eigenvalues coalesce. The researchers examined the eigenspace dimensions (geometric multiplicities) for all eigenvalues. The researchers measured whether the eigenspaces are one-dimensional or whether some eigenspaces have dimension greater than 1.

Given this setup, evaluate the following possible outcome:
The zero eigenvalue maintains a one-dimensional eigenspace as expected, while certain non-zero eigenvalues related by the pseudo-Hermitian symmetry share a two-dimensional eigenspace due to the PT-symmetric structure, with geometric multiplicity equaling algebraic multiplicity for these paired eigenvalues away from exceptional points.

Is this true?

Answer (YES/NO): NO